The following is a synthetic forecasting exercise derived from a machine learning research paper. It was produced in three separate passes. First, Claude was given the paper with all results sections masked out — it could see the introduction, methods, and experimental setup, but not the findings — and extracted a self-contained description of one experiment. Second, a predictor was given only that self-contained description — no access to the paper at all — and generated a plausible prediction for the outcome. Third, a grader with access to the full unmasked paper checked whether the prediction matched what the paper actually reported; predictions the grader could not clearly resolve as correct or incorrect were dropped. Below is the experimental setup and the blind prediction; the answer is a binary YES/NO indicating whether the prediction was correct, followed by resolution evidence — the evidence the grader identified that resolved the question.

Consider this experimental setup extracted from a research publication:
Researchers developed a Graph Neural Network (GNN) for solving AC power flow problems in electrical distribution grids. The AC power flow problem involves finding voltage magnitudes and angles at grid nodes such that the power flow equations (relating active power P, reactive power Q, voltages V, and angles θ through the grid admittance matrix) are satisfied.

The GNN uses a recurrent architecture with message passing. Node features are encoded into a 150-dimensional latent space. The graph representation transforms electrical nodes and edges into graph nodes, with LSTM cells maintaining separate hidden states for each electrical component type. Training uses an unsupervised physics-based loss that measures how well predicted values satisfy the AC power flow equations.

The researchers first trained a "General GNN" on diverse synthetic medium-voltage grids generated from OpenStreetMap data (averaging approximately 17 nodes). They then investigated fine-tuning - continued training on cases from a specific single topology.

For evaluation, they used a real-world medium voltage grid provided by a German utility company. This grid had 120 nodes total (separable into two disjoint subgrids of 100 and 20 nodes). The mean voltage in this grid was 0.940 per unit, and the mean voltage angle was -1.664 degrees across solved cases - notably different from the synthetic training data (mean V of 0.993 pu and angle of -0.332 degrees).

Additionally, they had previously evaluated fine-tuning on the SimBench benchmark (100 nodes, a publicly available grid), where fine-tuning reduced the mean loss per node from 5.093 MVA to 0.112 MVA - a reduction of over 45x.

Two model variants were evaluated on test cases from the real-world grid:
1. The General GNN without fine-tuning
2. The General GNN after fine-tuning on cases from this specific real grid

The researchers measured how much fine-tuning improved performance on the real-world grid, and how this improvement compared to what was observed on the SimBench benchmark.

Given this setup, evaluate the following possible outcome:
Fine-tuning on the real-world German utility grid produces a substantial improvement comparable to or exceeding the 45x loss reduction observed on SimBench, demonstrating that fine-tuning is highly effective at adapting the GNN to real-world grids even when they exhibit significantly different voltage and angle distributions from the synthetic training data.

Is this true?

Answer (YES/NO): NO